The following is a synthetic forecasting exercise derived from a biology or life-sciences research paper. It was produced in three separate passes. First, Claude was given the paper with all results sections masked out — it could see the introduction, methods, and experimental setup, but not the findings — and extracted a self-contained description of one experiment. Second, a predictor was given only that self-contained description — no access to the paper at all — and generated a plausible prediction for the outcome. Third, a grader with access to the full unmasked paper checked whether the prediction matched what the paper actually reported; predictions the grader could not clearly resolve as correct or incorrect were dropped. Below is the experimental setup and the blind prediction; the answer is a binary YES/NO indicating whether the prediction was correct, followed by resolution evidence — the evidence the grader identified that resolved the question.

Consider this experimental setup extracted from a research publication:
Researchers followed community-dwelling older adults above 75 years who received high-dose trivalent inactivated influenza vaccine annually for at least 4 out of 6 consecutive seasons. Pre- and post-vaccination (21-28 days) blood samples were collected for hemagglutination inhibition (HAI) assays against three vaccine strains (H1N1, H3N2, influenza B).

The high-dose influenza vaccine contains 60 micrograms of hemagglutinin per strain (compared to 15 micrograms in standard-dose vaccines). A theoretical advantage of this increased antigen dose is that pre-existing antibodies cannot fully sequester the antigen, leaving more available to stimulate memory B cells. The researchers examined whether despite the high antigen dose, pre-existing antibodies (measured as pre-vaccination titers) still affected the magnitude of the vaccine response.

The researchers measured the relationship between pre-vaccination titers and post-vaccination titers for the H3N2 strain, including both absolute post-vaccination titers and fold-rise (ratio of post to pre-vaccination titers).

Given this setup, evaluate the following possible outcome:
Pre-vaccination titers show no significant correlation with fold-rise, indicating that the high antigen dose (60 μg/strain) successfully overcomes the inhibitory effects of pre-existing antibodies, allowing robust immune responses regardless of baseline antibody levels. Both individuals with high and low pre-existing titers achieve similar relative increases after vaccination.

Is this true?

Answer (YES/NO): NO